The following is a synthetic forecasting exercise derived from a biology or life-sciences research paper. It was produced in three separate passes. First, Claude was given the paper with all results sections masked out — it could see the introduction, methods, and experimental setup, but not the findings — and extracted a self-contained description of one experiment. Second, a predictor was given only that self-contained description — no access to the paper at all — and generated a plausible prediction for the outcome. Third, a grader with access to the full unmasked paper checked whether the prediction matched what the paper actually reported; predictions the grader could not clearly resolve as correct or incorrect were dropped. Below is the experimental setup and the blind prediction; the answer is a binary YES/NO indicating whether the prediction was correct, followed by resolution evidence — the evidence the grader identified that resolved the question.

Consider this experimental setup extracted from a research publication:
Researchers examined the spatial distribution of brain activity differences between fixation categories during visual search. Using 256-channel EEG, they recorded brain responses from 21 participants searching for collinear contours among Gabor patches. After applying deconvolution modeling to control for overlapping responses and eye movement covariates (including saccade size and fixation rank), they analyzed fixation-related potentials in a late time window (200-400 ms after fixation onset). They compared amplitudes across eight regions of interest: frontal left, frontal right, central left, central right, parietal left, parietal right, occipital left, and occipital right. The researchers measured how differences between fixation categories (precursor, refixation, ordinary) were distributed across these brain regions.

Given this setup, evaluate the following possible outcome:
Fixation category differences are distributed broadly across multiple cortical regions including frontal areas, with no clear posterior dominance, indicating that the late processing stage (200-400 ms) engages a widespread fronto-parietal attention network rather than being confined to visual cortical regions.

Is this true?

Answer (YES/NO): NO